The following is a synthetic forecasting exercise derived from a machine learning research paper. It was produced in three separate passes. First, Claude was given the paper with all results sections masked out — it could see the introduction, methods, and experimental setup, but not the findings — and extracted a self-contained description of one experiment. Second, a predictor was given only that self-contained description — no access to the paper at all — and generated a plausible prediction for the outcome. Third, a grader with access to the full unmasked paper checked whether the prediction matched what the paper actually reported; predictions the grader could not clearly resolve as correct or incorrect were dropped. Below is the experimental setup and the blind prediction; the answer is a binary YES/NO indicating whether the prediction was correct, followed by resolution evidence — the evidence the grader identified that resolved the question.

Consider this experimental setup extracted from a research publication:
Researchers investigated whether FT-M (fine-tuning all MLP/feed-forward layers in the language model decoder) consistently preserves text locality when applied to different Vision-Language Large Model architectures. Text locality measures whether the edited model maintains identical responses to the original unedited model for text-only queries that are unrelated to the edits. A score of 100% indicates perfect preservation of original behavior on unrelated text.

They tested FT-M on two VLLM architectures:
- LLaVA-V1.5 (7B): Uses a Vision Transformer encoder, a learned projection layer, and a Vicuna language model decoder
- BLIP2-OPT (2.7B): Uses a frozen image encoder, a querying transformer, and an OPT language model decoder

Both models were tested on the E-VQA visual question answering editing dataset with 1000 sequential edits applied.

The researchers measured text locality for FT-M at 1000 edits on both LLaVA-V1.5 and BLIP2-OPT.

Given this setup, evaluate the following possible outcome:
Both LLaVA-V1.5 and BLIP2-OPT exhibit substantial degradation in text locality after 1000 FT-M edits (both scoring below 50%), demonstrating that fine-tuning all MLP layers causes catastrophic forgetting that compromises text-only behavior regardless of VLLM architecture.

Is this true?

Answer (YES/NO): NO